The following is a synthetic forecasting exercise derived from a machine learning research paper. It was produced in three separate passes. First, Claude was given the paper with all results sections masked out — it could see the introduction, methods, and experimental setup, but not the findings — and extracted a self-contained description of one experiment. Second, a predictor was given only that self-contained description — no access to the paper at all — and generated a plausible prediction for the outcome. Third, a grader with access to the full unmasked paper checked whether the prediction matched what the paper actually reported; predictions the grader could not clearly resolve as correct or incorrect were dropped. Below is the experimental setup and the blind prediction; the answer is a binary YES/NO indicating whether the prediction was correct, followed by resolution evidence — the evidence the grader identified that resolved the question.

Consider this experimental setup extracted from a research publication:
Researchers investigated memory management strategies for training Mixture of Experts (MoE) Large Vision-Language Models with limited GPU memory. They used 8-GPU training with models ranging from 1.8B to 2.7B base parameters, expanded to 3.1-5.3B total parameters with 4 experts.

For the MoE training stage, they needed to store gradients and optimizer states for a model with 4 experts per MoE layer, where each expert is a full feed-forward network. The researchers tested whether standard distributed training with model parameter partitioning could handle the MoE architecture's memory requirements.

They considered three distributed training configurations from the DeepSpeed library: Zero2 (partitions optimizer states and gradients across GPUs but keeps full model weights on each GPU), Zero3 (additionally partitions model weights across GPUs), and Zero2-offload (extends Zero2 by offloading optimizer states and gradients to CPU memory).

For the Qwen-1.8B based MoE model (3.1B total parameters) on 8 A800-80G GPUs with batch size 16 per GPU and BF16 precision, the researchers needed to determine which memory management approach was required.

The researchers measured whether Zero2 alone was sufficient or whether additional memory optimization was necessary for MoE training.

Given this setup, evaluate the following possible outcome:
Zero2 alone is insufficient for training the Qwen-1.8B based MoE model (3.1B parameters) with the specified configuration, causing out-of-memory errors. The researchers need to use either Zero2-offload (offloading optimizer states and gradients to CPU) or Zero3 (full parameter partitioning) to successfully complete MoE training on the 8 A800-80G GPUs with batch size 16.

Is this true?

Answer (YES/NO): NO